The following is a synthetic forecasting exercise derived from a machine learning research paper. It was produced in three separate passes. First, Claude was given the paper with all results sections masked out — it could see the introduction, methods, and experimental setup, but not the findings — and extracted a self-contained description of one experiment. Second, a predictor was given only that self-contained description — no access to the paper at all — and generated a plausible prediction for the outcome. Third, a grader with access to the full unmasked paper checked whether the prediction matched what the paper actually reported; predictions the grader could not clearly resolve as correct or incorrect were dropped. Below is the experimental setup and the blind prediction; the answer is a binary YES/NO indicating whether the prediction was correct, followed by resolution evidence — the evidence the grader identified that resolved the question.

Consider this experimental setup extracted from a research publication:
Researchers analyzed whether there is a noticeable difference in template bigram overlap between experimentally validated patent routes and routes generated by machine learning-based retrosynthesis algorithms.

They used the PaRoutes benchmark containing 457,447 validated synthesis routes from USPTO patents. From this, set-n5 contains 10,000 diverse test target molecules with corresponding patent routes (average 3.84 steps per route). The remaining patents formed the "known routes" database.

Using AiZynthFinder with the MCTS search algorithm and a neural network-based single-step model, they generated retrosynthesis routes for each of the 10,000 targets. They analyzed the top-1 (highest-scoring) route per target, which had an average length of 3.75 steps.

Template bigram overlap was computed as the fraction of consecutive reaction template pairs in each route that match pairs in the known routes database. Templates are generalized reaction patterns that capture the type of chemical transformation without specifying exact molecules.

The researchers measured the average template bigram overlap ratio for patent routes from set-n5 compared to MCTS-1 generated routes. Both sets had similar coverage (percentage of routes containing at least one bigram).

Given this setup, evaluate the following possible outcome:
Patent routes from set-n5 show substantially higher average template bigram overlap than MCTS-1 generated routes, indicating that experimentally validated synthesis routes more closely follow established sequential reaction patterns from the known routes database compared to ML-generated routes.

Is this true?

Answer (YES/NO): YES